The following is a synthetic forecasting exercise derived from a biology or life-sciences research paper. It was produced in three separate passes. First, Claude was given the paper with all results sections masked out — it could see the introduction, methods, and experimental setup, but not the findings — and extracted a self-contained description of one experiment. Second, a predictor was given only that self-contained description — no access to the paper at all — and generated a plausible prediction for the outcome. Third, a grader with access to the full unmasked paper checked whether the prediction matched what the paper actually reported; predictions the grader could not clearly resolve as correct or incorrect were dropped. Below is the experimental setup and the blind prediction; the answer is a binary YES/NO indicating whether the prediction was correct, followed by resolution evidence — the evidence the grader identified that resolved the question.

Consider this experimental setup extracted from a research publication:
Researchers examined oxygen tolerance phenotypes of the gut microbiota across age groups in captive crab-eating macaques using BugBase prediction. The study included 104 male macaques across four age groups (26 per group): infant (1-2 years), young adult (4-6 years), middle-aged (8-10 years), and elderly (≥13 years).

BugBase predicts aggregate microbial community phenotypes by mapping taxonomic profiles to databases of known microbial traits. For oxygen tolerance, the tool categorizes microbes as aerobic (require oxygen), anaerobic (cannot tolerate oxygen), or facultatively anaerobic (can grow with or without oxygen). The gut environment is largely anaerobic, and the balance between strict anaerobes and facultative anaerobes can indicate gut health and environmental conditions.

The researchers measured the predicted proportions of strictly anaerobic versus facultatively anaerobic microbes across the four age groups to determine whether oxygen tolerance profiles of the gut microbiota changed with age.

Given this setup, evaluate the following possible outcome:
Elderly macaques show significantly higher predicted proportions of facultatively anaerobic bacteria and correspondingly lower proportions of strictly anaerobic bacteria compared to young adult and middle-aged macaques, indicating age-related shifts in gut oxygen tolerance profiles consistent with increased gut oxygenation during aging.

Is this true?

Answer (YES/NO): NO